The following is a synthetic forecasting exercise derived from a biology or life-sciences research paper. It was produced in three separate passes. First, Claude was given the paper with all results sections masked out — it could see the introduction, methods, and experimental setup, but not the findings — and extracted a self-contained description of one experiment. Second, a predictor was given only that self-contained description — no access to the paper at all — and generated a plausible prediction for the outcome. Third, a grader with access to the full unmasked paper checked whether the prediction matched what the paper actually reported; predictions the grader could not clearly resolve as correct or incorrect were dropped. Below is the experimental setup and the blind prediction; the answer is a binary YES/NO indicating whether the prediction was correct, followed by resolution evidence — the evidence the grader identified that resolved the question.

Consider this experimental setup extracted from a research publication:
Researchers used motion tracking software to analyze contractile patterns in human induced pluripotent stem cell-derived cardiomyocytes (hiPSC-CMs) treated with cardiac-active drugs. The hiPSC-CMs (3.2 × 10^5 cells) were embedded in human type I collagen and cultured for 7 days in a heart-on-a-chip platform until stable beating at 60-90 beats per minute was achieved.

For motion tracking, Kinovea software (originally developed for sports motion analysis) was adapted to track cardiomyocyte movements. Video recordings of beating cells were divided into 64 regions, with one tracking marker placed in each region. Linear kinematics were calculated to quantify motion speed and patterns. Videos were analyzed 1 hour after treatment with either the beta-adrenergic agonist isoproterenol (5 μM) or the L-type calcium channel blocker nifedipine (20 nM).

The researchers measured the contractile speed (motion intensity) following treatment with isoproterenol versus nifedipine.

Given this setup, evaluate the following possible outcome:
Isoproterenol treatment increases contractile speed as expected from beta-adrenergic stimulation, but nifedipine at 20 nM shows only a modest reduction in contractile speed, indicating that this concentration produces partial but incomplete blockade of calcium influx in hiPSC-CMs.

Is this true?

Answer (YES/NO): YES